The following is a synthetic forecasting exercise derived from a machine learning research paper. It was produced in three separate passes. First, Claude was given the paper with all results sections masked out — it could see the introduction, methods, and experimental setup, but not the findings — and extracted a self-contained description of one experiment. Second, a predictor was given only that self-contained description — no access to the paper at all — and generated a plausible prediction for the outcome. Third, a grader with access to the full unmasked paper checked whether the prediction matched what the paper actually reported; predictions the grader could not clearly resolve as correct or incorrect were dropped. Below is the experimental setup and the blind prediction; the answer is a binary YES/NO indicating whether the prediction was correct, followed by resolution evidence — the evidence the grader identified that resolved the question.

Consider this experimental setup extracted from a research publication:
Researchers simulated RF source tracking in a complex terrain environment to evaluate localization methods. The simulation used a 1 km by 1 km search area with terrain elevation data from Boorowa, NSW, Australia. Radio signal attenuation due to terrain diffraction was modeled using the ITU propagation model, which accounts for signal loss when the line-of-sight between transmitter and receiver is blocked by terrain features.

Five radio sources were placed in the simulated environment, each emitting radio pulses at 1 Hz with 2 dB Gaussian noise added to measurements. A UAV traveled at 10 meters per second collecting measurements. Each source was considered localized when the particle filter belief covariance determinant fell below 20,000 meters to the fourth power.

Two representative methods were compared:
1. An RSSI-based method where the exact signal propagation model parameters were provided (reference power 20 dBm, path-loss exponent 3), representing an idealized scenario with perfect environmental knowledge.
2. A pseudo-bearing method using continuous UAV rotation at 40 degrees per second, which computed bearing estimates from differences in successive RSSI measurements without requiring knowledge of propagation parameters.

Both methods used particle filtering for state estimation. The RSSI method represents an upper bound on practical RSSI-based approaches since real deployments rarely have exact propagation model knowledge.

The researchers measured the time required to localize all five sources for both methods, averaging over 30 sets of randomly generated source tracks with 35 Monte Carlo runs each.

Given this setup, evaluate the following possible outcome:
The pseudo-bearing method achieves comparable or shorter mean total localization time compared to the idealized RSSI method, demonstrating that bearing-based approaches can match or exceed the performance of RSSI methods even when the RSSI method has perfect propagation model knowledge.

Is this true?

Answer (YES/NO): NO